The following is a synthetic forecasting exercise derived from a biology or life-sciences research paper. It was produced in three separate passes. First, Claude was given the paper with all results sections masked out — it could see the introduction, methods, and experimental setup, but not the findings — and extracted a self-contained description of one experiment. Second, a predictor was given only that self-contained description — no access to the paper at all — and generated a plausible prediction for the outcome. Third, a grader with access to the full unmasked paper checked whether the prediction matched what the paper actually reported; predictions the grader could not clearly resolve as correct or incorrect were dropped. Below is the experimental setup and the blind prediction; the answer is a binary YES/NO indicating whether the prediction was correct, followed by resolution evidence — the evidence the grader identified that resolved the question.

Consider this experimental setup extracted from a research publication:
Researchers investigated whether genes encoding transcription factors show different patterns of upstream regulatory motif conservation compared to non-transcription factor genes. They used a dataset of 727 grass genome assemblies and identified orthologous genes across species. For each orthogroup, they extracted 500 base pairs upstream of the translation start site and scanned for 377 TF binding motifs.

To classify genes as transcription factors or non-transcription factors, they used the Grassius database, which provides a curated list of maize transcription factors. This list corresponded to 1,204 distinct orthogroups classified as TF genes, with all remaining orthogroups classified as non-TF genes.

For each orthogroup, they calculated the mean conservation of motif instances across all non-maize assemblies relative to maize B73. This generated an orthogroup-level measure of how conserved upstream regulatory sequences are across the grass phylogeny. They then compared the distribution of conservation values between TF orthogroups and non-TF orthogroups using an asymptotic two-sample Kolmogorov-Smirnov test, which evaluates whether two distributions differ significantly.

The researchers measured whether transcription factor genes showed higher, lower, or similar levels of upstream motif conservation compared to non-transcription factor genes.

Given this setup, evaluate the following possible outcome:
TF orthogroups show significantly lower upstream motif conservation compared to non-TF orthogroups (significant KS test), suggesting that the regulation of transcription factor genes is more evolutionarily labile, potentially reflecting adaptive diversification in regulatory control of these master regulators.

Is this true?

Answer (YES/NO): NO